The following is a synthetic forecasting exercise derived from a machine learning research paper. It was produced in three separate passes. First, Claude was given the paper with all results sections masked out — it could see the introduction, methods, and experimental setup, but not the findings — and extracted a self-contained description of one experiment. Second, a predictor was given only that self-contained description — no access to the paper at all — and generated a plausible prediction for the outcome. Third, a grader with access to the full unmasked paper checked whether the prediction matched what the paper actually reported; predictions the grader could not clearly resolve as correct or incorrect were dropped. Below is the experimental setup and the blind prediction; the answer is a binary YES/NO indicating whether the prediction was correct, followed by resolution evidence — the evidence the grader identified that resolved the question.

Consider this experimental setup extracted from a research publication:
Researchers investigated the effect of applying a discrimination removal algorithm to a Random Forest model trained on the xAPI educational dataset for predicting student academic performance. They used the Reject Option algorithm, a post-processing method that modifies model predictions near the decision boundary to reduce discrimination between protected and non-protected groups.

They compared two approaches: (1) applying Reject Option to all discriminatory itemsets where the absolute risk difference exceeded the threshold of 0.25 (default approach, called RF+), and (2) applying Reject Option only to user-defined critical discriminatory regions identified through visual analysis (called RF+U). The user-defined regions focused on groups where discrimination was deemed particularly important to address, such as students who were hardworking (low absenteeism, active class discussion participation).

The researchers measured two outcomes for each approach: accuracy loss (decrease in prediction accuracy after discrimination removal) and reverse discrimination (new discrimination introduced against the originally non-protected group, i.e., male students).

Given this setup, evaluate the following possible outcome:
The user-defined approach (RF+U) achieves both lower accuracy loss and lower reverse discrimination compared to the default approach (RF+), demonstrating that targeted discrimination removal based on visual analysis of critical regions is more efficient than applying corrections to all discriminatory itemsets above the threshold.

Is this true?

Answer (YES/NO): YES